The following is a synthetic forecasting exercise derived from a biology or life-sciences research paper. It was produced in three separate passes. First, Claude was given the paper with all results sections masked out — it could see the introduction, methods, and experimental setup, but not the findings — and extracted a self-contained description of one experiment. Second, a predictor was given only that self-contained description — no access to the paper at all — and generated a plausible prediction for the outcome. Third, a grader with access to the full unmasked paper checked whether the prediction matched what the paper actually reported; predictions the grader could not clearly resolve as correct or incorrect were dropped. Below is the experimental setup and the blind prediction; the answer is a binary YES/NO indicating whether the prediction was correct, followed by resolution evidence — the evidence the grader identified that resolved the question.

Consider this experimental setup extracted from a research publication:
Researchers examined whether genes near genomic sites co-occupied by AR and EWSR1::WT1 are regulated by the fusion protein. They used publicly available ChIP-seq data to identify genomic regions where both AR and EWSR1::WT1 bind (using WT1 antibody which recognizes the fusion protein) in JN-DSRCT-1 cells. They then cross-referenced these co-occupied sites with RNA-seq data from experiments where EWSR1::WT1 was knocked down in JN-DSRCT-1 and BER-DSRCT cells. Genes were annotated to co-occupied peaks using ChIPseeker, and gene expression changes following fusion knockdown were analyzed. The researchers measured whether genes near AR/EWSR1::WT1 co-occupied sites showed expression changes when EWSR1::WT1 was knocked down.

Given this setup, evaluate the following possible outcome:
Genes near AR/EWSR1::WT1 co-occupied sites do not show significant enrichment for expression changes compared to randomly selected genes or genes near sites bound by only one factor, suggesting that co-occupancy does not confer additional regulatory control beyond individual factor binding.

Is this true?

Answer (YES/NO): NO